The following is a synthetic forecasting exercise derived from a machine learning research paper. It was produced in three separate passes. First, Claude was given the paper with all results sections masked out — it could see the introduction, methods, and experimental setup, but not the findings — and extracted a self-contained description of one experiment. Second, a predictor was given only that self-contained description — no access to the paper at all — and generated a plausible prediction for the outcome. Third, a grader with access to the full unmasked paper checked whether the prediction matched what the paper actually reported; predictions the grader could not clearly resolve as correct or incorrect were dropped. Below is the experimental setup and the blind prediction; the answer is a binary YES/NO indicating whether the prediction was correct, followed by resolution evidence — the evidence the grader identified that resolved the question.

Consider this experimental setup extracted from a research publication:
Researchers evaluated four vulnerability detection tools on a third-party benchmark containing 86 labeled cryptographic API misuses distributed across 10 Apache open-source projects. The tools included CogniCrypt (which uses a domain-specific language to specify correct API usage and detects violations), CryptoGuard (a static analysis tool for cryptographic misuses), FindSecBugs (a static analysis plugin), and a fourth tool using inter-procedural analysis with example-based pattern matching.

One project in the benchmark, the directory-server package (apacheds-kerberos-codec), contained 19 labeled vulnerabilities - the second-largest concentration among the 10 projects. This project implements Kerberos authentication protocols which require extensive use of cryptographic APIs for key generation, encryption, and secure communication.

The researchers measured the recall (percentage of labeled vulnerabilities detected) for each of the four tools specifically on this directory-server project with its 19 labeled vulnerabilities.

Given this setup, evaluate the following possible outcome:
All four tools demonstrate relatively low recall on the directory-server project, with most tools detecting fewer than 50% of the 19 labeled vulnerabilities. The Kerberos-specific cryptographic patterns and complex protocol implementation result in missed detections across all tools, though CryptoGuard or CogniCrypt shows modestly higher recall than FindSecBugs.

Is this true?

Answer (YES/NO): NO